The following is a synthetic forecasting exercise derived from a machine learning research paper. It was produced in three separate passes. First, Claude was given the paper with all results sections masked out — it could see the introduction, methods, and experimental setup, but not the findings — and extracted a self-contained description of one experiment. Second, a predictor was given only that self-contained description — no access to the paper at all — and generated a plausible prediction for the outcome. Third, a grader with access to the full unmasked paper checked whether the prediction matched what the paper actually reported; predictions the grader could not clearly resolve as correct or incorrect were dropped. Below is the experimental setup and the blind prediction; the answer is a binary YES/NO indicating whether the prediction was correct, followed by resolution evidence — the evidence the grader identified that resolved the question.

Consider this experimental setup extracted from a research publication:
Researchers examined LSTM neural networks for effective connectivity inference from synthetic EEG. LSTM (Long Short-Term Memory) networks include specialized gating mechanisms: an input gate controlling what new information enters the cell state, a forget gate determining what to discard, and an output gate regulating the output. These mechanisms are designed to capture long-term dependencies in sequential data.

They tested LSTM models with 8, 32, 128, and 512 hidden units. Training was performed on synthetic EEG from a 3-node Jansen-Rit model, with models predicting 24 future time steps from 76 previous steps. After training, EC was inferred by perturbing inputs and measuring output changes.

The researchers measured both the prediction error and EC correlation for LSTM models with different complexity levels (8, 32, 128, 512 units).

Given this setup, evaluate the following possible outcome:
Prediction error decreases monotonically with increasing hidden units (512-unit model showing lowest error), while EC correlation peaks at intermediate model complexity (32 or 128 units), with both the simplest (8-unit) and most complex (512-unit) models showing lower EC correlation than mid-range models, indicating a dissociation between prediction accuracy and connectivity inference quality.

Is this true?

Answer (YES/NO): NO